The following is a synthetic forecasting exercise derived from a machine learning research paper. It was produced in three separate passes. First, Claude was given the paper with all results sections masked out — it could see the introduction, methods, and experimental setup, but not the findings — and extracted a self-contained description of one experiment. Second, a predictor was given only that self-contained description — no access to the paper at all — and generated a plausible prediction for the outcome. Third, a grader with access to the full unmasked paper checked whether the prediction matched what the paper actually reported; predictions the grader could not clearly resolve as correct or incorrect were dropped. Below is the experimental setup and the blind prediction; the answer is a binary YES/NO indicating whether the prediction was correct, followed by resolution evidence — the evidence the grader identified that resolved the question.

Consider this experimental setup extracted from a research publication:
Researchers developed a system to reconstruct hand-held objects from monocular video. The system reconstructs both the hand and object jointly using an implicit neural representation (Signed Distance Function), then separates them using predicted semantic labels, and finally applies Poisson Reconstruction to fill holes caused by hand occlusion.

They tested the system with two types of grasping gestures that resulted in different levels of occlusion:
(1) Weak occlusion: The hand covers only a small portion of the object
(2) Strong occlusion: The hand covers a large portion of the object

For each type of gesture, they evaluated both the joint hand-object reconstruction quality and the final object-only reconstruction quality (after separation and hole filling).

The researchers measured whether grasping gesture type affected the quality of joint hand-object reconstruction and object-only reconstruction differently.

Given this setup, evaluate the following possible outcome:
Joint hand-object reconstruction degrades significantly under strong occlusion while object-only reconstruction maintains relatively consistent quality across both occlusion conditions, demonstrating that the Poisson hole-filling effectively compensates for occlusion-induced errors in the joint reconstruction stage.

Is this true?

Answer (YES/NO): NO